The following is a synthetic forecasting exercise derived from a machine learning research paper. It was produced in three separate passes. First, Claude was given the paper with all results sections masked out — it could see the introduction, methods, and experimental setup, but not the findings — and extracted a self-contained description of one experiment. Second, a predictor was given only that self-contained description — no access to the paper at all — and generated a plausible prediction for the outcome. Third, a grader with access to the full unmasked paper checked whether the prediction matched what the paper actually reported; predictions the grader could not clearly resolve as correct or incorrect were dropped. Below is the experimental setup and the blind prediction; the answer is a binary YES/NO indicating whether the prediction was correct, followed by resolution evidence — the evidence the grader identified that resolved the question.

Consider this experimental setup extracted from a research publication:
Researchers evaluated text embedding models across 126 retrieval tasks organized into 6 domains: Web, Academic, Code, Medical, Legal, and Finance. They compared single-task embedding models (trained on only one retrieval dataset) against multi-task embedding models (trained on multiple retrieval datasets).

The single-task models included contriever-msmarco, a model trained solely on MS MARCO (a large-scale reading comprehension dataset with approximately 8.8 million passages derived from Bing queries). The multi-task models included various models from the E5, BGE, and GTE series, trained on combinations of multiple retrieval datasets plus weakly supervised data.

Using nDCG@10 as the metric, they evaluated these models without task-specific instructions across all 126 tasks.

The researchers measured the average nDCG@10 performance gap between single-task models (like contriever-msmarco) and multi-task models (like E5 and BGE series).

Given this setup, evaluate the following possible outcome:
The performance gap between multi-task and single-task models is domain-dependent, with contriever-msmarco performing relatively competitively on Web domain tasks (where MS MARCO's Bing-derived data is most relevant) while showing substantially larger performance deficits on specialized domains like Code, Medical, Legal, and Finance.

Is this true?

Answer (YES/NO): NO